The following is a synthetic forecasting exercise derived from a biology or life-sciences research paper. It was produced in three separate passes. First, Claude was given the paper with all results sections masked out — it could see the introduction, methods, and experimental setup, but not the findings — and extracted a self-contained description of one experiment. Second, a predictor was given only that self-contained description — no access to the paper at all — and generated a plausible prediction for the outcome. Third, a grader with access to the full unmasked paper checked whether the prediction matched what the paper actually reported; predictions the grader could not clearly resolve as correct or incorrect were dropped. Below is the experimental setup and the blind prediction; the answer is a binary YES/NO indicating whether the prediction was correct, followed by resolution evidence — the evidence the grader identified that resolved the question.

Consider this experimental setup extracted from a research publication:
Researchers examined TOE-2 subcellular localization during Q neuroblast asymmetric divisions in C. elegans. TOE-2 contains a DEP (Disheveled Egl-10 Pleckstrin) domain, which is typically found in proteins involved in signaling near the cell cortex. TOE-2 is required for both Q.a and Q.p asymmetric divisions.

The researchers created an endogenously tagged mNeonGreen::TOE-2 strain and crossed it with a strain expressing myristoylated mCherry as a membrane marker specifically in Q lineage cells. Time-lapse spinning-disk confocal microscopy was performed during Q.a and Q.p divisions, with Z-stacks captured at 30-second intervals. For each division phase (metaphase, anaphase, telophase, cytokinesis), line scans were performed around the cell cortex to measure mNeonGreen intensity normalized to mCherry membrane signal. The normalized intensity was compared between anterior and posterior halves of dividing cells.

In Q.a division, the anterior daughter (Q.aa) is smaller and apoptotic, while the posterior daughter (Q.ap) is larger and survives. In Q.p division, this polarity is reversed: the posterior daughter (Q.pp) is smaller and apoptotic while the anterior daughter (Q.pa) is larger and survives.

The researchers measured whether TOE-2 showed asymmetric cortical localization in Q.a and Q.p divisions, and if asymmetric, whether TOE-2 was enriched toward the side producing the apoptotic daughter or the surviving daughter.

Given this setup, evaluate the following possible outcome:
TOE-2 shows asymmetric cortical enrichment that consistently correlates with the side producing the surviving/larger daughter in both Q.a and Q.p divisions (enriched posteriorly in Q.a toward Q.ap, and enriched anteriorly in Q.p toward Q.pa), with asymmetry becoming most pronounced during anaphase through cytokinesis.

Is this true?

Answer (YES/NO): NO